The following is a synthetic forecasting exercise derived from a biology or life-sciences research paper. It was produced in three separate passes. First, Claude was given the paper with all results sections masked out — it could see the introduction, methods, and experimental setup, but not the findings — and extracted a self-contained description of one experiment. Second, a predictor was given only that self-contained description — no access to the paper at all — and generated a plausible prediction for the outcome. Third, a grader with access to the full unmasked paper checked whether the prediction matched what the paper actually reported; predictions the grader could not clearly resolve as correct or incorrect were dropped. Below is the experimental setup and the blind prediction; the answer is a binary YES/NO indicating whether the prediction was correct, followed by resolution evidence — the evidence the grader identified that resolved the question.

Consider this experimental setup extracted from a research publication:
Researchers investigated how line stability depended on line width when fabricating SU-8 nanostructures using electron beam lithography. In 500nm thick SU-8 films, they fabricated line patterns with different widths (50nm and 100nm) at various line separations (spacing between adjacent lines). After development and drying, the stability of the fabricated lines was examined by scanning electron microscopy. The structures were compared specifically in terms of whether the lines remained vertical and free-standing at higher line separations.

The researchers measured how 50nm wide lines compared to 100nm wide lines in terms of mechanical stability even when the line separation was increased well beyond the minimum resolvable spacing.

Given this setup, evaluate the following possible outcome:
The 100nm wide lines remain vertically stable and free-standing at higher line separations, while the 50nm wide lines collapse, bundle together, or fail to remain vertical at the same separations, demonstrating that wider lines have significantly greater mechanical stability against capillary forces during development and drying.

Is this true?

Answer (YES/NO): YES